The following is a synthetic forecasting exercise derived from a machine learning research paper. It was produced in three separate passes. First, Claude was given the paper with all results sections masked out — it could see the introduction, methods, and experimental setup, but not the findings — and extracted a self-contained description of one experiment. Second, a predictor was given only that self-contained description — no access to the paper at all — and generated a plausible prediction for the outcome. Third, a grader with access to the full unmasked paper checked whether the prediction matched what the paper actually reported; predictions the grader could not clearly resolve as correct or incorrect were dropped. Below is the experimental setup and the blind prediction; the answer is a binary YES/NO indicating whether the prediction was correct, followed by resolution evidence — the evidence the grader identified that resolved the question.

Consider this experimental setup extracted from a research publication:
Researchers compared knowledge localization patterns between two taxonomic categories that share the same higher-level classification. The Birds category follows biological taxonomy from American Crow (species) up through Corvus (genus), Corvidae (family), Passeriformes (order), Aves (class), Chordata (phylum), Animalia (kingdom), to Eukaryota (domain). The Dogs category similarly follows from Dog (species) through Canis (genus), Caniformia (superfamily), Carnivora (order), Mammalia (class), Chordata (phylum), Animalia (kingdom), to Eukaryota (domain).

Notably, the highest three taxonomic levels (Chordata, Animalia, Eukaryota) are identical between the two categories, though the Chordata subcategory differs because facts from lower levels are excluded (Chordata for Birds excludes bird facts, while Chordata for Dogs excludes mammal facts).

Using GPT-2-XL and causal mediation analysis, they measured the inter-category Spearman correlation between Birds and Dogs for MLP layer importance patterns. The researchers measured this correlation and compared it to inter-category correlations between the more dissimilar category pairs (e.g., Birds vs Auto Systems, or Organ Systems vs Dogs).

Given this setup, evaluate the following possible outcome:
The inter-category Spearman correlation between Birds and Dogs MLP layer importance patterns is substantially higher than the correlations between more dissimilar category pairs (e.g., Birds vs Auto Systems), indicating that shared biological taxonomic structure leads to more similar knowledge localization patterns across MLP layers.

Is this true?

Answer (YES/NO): YES